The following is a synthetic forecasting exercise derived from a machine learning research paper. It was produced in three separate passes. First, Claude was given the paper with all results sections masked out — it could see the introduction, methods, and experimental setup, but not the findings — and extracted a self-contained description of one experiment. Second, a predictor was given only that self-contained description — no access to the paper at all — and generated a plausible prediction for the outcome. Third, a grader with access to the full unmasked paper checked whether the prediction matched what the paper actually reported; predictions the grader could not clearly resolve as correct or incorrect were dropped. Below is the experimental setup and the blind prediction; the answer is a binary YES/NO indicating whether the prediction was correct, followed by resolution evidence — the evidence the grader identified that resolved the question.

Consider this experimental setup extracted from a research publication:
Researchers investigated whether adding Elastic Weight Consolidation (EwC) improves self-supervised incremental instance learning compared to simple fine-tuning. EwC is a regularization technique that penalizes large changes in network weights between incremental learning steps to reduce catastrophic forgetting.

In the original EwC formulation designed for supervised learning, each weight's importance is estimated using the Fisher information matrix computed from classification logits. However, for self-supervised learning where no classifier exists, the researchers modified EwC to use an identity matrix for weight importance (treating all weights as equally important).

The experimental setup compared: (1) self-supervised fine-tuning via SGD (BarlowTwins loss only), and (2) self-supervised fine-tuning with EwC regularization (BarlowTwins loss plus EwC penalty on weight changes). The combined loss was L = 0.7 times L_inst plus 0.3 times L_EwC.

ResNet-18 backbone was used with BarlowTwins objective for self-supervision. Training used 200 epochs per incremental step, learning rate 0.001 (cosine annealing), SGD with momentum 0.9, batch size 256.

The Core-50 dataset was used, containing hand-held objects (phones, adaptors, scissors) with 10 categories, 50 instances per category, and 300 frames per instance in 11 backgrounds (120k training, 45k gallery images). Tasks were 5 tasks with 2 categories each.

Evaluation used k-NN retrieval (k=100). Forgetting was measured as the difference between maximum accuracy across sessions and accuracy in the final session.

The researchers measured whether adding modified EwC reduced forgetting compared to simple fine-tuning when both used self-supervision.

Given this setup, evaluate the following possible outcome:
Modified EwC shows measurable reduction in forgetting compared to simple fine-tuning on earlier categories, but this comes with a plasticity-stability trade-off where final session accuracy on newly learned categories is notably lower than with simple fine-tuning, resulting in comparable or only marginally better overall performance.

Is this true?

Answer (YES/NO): NO